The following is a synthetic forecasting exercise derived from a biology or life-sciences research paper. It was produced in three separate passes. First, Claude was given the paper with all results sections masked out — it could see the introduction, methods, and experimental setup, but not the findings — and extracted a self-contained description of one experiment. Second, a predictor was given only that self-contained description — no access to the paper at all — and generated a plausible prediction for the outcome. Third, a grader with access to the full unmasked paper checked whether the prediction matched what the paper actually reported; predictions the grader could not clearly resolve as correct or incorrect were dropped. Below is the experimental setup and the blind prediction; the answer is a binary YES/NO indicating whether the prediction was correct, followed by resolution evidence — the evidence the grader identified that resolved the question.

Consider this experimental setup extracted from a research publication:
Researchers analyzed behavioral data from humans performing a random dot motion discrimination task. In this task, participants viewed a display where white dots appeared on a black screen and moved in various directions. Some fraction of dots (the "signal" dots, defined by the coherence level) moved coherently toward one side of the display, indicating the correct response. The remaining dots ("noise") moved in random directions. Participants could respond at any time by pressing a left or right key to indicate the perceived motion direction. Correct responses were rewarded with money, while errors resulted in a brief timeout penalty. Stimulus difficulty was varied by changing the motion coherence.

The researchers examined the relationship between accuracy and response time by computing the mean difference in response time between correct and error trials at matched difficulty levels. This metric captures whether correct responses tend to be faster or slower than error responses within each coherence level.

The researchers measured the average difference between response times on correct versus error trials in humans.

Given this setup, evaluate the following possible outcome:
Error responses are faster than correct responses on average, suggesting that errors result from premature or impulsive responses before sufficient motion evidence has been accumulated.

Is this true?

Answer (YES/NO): NO